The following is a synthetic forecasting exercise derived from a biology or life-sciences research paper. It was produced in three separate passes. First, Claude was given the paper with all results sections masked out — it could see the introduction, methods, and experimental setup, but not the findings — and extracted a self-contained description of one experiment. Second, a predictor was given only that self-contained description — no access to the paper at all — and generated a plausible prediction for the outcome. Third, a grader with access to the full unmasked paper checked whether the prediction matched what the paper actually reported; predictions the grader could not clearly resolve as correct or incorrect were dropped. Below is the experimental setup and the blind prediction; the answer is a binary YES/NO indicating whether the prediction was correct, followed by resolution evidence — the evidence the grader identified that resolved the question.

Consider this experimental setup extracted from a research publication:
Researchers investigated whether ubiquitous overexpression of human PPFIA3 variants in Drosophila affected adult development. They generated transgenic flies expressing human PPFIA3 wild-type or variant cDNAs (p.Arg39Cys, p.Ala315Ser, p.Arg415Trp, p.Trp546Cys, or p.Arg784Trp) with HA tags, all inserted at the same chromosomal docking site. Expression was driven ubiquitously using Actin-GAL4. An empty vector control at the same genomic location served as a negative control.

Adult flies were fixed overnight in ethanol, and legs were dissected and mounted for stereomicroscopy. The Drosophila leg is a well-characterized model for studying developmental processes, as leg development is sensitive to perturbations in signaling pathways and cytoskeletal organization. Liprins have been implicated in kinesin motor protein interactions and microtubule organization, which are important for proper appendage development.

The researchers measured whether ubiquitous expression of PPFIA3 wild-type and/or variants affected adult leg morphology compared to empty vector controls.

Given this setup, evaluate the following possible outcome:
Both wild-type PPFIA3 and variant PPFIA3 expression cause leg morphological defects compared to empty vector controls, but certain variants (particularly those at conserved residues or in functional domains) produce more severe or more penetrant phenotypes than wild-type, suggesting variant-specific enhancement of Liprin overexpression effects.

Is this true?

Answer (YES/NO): NO